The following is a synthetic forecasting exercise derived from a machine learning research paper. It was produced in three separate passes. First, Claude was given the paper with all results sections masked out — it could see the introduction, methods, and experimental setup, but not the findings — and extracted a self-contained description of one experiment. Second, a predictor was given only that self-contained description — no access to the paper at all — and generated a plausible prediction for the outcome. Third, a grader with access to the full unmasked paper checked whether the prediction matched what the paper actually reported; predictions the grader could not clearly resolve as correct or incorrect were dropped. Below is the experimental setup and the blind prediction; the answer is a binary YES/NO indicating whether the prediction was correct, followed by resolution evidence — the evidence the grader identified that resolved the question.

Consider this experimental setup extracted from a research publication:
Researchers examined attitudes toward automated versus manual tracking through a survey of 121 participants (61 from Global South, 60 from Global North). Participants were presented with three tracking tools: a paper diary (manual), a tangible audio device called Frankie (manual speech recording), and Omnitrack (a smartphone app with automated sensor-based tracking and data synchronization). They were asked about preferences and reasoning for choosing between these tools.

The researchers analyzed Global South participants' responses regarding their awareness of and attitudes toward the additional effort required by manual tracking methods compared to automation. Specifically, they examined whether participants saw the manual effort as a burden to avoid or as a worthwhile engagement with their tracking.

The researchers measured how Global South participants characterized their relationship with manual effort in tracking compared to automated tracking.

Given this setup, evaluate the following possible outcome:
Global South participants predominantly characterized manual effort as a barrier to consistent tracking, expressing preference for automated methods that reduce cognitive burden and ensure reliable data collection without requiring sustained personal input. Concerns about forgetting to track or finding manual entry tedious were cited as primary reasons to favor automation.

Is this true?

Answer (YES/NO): NO